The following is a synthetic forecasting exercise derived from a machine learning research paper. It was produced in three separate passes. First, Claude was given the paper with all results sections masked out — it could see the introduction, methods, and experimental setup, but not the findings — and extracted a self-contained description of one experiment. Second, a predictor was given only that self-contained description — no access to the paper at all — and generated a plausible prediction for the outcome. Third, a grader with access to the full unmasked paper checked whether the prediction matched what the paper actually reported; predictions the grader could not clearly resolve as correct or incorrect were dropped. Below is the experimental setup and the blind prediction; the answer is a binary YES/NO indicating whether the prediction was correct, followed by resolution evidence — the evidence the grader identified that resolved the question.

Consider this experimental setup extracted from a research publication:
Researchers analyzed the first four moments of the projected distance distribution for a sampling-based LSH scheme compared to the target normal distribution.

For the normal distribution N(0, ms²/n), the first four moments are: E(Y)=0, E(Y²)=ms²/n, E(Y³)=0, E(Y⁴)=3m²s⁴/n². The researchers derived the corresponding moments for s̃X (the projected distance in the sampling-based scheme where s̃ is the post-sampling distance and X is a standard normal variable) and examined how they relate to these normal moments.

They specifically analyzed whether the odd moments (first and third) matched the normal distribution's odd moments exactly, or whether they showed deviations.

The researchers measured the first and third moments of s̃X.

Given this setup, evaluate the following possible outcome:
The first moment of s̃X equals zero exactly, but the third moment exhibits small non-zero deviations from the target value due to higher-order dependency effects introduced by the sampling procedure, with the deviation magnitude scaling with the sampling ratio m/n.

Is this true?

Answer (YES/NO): NO